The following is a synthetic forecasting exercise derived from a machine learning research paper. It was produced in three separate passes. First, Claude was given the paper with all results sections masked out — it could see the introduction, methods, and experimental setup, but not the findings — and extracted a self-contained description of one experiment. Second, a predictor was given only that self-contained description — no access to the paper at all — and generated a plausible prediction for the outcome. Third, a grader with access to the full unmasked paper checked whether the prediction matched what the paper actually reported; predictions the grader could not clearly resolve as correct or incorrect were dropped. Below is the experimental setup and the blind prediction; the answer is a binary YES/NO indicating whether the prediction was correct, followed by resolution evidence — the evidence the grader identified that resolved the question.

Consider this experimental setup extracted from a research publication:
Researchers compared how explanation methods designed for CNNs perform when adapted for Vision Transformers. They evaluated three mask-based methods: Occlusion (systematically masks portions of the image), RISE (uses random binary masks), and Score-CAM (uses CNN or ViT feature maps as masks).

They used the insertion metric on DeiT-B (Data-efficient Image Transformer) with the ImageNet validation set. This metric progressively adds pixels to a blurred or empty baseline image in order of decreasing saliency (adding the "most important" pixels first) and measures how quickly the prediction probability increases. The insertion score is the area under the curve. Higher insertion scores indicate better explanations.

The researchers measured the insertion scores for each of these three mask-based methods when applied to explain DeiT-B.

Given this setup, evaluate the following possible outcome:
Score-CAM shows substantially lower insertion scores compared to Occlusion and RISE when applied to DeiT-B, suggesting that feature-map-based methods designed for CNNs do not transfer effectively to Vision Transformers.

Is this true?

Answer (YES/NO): YES